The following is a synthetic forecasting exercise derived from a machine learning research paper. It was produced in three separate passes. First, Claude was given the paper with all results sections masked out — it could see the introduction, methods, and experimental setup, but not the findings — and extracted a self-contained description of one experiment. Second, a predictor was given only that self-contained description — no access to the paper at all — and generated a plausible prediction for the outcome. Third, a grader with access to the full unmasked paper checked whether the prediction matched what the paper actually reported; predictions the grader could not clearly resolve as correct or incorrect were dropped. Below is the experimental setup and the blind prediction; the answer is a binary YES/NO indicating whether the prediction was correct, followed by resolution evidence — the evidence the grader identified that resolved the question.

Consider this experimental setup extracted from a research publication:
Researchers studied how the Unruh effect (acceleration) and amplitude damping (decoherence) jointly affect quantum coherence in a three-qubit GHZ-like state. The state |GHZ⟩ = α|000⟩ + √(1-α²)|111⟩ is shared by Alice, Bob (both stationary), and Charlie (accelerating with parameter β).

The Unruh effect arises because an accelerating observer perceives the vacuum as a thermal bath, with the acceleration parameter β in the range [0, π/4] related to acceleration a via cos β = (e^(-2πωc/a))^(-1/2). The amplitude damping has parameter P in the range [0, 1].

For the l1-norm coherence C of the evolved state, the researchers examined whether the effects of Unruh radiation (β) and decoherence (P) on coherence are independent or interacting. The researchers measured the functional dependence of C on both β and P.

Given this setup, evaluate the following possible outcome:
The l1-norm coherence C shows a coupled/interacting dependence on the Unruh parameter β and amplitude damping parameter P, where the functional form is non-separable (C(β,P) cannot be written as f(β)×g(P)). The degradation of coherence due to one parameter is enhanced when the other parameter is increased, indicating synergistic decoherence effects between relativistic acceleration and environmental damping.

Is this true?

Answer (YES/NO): NO